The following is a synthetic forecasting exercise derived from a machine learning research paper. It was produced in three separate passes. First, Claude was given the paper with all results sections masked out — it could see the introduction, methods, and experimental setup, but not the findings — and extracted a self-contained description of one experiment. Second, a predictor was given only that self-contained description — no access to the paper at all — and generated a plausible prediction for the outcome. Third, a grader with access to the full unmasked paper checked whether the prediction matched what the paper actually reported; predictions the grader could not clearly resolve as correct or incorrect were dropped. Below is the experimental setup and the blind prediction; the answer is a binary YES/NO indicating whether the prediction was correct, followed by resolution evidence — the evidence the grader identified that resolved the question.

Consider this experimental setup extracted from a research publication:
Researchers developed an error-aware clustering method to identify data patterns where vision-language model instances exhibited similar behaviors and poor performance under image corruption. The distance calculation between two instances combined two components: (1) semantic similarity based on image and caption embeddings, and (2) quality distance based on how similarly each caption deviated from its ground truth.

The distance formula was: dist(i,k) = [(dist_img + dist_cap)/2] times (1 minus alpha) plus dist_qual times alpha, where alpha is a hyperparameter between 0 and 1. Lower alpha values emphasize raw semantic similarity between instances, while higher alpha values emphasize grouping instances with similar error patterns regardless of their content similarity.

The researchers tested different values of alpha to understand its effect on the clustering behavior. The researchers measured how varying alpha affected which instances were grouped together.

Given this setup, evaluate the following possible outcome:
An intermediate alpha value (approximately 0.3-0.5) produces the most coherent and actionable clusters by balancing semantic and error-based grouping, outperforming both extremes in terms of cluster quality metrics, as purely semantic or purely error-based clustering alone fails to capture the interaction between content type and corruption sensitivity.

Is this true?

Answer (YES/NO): NO